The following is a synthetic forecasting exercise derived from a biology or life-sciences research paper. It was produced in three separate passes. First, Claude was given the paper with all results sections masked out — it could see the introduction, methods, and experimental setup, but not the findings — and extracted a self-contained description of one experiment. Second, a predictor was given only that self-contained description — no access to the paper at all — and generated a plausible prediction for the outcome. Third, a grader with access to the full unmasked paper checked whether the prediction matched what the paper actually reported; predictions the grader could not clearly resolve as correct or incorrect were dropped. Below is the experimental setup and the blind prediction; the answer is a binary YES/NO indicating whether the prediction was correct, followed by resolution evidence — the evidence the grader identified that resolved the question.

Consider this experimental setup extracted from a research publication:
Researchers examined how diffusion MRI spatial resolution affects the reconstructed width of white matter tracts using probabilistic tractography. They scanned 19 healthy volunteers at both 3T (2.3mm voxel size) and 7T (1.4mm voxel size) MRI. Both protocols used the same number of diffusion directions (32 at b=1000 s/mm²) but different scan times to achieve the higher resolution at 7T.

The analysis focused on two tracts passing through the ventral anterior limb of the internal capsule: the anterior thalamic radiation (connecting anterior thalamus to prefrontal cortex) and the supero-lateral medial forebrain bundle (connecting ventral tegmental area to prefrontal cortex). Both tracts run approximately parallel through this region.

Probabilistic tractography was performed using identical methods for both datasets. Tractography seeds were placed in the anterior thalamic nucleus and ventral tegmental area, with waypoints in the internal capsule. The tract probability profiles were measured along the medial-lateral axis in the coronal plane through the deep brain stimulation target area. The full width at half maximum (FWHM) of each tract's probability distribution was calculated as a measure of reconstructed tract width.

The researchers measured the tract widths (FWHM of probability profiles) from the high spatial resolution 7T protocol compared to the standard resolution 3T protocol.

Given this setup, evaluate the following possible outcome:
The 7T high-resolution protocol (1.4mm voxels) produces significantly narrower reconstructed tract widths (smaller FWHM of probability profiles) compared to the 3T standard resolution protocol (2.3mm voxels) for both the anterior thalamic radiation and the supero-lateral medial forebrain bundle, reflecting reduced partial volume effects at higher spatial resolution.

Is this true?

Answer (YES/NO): YES